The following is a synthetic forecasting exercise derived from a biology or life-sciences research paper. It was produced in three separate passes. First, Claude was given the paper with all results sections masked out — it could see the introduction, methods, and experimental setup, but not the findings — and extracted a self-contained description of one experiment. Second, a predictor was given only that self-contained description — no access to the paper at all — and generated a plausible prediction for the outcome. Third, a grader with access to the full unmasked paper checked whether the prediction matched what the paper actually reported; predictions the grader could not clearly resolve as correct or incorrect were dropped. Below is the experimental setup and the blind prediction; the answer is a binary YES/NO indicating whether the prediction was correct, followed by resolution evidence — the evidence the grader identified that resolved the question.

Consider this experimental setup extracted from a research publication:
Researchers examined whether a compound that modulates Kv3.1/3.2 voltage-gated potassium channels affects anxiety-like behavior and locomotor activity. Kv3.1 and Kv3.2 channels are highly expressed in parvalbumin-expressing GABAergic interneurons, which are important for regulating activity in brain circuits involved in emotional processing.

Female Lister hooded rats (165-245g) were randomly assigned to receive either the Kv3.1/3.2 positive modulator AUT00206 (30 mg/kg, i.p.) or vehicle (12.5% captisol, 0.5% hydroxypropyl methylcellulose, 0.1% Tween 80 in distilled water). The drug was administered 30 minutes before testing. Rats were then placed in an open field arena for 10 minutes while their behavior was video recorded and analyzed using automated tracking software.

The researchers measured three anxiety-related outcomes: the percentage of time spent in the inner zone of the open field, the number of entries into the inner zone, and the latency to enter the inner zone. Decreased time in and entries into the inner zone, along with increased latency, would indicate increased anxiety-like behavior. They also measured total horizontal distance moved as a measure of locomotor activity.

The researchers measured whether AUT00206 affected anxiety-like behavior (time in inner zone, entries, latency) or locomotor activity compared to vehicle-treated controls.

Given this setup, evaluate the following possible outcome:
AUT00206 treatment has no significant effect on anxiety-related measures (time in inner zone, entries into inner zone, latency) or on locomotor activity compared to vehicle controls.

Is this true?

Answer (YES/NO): NO